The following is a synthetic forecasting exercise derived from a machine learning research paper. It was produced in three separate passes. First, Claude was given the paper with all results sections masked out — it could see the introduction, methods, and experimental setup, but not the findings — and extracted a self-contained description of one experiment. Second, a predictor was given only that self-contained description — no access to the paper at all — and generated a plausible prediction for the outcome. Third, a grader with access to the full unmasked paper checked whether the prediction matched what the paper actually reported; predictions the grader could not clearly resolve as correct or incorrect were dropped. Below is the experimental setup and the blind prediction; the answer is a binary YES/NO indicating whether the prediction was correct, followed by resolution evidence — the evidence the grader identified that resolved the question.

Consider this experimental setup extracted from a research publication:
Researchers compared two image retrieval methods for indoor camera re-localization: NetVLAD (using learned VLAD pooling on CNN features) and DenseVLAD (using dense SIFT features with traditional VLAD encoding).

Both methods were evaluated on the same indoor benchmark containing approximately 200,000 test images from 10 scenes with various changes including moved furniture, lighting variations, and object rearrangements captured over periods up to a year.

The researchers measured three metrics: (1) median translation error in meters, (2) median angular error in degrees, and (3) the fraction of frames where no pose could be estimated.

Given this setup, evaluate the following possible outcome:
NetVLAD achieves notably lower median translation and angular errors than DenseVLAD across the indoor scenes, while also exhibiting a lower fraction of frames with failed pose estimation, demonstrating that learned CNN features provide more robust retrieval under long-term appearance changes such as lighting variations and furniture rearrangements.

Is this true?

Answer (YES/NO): NO